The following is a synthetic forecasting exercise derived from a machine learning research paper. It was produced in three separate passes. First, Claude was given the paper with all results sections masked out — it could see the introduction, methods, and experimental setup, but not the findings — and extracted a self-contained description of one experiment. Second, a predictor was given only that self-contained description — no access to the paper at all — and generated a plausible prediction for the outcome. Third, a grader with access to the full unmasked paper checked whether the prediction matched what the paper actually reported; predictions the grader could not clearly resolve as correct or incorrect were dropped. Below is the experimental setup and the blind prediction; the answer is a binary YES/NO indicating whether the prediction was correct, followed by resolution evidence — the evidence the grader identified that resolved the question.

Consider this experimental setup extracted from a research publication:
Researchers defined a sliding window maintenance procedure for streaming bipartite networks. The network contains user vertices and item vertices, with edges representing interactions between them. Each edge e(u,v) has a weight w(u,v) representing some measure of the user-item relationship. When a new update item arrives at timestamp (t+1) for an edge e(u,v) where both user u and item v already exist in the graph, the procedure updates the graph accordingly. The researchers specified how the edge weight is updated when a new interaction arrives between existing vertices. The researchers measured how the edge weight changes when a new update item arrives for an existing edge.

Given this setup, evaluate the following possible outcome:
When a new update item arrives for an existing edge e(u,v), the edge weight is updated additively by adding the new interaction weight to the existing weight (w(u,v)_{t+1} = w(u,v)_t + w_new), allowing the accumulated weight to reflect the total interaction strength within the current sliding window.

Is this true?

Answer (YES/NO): YES